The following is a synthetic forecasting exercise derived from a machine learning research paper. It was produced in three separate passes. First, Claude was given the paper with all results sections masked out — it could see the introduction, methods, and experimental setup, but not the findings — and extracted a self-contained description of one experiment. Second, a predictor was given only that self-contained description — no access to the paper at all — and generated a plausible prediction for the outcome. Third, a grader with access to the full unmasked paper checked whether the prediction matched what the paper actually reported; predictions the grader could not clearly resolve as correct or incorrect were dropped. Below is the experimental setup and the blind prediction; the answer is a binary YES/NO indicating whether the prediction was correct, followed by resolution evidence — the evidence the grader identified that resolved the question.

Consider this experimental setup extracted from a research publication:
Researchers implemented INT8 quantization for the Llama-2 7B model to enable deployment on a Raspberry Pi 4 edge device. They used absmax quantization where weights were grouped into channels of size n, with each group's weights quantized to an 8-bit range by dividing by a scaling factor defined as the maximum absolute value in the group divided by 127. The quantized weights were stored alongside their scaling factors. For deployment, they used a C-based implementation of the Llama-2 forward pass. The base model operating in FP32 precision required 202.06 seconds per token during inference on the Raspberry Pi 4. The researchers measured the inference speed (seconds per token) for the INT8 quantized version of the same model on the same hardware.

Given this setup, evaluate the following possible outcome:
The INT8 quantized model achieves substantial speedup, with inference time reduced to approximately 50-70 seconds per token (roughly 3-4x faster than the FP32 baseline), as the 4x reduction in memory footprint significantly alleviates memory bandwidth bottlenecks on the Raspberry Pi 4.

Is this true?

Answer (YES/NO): NO